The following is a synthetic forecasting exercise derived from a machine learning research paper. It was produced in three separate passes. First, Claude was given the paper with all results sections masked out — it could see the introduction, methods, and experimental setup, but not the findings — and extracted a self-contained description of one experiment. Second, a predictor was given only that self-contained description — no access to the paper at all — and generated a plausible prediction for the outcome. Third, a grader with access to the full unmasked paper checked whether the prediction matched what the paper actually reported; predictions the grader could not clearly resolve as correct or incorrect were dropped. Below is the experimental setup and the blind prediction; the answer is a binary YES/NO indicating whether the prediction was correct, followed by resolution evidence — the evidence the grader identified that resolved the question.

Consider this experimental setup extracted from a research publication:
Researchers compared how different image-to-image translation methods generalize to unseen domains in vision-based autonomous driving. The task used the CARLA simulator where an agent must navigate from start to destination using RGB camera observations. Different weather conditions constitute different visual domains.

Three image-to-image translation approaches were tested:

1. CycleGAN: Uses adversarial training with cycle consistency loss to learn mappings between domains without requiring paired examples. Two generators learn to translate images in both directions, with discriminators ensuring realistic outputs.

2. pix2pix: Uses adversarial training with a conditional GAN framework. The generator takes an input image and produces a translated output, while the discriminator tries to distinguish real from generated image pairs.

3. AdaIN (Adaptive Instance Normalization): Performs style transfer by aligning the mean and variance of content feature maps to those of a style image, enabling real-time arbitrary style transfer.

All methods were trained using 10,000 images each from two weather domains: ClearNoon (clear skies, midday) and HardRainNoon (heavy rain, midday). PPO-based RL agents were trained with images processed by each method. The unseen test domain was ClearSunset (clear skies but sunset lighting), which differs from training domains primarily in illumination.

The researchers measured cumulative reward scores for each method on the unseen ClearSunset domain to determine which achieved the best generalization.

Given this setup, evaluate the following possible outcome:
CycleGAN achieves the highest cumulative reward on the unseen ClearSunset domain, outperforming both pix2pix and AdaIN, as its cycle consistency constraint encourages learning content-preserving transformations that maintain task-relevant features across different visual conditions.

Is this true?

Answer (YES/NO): NO